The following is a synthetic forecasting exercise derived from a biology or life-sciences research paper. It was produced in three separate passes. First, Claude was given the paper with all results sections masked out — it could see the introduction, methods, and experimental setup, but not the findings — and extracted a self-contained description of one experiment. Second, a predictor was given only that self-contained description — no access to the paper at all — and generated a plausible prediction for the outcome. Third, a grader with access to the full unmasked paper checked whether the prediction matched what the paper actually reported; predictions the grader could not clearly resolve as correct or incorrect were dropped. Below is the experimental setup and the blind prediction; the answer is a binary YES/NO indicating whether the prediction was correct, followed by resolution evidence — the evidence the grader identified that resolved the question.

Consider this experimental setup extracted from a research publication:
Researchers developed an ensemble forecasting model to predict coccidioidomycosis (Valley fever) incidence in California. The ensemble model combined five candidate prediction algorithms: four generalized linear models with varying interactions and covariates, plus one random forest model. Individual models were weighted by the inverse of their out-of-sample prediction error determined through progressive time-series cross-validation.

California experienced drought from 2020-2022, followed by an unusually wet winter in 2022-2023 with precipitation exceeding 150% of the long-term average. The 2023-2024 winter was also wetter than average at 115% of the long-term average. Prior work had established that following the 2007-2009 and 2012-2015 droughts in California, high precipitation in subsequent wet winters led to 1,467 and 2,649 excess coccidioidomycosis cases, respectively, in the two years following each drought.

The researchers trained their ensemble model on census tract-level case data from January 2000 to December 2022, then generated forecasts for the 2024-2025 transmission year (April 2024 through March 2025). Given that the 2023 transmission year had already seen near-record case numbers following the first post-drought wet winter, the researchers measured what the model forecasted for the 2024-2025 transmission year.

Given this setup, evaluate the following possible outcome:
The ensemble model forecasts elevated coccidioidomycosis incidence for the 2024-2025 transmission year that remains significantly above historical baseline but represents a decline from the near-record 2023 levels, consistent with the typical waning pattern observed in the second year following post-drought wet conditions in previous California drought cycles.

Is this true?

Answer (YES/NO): NO